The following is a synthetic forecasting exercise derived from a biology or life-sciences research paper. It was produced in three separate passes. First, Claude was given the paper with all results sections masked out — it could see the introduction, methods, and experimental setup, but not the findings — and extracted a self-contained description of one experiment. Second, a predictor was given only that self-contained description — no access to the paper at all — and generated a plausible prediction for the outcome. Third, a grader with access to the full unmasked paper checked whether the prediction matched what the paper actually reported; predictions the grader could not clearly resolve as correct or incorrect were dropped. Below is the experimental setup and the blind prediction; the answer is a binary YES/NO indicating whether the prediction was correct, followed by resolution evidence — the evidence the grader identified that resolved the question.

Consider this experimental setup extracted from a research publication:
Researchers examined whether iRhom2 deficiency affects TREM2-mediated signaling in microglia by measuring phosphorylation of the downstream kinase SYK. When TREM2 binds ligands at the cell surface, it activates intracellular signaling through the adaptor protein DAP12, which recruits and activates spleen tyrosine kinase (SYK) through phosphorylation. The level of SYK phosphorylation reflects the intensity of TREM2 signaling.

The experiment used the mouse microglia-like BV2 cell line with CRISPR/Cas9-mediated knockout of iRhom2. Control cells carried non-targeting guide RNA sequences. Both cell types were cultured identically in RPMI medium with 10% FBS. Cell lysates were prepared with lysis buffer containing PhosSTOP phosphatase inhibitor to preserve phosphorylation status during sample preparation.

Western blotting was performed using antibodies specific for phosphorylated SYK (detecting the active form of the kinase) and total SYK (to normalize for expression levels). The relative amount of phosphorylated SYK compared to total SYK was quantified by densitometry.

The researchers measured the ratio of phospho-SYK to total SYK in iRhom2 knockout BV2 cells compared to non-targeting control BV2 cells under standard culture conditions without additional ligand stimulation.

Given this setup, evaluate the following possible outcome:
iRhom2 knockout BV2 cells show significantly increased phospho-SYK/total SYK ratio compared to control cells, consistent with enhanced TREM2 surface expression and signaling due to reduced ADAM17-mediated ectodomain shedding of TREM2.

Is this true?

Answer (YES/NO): YES